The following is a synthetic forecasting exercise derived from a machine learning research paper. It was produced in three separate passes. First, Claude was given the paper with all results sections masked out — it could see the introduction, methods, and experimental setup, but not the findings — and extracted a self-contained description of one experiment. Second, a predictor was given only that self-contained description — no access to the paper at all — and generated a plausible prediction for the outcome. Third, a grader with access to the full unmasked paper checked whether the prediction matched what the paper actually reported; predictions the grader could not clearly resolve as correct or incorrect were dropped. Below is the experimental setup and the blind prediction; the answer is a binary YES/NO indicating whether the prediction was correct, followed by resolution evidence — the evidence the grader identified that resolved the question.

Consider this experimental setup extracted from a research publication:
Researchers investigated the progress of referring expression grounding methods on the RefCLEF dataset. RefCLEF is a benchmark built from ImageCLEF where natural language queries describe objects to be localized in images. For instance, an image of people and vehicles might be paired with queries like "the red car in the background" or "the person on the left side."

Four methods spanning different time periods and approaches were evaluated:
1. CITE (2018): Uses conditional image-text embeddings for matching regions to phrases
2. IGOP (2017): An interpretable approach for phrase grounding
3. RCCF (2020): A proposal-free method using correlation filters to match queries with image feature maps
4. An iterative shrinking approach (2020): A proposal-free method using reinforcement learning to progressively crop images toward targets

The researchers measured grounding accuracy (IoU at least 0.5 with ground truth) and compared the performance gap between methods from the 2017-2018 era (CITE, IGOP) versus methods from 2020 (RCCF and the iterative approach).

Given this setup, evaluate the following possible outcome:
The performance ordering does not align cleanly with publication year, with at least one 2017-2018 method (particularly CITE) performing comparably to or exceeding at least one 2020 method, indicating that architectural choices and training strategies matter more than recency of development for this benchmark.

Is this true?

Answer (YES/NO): NO